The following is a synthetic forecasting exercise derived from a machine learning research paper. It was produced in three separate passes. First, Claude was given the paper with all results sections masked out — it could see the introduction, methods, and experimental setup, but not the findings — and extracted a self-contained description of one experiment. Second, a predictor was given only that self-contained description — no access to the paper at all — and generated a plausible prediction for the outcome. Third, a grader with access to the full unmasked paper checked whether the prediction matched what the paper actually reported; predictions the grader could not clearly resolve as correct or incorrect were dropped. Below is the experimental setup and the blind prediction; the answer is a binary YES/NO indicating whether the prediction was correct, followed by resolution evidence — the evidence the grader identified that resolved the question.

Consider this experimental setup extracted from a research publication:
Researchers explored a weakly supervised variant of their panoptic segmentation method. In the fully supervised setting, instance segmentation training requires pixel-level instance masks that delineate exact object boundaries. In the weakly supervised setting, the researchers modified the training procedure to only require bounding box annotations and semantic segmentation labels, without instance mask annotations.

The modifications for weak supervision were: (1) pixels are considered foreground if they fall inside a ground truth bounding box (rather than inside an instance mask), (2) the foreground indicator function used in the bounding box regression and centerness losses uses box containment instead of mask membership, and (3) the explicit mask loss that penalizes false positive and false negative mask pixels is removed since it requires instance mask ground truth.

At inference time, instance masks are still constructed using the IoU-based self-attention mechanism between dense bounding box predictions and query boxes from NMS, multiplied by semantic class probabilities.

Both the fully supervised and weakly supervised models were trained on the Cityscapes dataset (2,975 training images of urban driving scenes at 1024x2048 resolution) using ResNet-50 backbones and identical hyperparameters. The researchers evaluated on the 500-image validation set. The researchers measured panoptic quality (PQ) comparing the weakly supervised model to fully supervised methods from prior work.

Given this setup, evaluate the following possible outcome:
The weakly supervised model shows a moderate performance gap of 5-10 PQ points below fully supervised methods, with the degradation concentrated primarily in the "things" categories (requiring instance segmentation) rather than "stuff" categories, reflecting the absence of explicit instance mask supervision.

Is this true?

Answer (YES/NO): NO